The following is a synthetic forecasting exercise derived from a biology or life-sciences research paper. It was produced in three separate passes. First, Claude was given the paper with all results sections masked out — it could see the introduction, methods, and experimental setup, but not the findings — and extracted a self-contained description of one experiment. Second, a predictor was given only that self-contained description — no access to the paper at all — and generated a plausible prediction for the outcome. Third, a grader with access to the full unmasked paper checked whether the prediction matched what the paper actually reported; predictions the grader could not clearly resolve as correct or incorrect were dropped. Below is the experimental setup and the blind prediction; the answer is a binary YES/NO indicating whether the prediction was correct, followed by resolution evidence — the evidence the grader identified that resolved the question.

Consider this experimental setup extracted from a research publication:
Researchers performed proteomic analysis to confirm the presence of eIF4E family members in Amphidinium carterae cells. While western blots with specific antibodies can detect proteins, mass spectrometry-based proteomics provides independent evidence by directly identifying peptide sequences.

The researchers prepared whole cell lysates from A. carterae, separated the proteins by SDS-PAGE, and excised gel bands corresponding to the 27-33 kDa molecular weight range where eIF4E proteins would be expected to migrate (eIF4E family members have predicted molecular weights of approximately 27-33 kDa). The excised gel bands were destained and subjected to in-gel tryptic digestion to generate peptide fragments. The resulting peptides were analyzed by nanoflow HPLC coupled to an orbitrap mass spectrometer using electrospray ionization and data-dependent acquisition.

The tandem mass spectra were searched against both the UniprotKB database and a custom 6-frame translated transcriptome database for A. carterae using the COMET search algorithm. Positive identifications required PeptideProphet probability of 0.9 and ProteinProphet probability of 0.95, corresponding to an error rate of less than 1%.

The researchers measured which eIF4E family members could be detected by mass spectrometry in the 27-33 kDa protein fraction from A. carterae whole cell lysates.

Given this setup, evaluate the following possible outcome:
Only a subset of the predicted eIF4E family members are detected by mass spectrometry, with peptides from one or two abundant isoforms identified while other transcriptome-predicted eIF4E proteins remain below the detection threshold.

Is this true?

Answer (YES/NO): NO